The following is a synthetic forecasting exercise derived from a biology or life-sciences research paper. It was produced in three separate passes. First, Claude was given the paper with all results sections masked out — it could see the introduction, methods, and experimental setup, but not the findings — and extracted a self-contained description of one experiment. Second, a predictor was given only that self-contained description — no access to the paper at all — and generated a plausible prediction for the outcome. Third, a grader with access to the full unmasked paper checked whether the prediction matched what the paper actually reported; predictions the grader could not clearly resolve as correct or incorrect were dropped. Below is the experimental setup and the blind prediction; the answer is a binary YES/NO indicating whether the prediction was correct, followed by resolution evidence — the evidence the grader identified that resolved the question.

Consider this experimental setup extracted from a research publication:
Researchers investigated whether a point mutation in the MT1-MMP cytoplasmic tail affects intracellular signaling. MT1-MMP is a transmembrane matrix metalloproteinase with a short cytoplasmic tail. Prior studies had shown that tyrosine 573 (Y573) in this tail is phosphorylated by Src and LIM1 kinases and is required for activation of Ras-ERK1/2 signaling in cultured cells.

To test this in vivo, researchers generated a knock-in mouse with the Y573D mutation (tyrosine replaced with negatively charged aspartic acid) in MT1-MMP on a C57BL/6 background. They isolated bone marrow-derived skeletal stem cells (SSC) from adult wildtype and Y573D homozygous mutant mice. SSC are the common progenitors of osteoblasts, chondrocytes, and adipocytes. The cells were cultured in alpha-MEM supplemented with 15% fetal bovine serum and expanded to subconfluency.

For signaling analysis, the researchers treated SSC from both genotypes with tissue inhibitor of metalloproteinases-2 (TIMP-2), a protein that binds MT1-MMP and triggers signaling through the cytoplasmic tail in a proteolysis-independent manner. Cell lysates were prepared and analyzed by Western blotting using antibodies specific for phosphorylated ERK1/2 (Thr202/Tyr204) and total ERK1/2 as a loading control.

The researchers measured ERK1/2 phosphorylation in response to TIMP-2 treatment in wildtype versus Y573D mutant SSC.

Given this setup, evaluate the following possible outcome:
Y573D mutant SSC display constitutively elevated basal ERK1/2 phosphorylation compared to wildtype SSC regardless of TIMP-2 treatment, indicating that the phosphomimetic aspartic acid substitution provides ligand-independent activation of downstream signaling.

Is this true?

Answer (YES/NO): NO